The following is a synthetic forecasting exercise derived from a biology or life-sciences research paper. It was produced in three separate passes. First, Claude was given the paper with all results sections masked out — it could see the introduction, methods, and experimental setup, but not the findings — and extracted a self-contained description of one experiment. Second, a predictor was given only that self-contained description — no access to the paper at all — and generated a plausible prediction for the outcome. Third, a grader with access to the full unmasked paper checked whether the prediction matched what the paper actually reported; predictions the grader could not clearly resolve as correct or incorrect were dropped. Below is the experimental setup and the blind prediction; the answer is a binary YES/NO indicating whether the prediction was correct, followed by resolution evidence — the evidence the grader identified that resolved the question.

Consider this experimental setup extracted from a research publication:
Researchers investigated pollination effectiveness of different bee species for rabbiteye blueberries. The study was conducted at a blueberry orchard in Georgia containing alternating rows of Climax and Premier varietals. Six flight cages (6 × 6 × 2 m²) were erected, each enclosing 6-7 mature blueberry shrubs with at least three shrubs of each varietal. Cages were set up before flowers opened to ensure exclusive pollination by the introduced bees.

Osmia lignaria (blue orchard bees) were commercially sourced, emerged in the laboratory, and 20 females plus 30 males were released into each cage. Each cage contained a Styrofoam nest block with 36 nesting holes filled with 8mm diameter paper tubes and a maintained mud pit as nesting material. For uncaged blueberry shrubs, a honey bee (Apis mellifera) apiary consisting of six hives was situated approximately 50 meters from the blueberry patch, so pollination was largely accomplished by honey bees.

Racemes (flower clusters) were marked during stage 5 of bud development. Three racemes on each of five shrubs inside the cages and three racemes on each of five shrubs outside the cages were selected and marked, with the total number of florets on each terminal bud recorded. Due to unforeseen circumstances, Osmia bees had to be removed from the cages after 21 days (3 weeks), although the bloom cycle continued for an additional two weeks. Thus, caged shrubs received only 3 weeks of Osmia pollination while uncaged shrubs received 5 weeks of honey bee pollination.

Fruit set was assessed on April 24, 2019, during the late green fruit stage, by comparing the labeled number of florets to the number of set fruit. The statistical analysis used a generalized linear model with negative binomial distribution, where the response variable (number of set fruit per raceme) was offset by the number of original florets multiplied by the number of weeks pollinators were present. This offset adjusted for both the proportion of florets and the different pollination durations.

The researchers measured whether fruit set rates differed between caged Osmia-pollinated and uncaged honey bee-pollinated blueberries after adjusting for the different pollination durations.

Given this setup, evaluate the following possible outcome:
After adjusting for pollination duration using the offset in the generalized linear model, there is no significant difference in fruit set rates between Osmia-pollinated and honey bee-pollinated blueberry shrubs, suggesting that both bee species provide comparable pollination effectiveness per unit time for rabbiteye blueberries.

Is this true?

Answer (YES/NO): NO